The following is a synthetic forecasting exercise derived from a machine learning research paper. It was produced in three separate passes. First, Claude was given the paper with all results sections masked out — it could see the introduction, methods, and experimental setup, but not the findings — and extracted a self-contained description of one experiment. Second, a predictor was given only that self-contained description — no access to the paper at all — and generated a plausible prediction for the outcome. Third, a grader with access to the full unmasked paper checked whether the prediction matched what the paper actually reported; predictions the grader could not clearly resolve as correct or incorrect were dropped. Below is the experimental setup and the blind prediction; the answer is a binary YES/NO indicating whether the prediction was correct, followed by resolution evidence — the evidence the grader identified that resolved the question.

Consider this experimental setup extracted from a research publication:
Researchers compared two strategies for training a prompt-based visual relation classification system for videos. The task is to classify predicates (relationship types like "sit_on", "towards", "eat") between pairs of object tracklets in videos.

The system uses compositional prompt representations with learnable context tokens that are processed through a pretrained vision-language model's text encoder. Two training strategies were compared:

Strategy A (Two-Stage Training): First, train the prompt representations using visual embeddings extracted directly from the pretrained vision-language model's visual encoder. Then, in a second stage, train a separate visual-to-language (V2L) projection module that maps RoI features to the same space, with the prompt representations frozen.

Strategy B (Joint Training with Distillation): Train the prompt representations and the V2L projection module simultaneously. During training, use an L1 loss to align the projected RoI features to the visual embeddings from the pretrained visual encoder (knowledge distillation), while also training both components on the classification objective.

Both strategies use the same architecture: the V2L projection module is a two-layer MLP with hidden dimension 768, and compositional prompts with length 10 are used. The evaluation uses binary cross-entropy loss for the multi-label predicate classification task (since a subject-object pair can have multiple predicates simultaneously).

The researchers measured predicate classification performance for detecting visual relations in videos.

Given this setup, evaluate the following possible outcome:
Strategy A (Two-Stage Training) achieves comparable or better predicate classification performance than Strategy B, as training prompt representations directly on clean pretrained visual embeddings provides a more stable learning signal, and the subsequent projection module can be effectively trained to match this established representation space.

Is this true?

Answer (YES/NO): YES